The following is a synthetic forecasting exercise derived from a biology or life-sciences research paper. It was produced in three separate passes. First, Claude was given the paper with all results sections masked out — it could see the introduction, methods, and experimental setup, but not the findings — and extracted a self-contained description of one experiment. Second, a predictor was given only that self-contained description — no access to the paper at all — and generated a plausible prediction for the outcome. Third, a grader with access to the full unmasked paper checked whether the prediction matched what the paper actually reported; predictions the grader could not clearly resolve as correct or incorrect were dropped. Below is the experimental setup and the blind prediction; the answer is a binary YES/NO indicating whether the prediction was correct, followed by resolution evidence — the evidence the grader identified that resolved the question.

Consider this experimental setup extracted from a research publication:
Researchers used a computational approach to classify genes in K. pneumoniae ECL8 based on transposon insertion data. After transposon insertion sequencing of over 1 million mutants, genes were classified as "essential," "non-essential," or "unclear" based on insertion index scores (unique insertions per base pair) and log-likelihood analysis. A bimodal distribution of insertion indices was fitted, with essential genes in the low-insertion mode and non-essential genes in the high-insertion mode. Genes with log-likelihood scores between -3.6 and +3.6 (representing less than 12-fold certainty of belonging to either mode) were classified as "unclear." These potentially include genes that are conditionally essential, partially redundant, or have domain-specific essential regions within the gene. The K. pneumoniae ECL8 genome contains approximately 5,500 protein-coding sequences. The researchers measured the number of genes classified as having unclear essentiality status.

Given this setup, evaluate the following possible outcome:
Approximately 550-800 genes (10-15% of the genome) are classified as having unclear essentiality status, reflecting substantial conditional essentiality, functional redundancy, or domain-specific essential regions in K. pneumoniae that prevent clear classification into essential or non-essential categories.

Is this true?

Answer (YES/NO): NO